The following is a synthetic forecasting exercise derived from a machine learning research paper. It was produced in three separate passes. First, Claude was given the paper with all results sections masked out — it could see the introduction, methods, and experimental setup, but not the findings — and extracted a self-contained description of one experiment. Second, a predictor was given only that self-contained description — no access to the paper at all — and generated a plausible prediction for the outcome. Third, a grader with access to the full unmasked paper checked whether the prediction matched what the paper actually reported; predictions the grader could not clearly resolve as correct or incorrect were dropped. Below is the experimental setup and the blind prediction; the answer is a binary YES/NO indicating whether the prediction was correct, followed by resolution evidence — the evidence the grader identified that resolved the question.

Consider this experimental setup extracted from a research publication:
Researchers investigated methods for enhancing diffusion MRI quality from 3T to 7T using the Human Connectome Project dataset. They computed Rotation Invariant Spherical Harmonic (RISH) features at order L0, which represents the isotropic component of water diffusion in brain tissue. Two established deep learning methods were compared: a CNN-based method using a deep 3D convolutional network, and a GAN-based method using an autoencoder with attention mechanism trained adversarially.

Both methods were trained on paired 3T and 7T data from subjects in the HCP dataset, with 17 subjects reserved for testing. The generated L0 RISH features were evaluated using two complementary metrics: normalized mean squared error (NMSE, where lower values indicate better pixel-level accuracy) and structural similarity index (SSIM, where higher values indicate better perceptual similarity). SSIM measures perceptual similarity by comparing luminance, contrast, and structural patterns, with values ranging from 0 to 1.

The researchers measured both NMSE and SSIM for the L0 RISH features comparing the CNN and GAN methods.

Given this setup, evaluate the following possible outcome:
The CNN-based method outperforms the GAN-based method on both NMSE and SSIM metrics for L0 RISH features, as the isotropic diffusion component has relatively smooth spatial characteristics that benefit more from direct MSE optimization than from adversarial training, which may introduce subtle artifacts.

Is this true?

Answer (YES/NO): NO